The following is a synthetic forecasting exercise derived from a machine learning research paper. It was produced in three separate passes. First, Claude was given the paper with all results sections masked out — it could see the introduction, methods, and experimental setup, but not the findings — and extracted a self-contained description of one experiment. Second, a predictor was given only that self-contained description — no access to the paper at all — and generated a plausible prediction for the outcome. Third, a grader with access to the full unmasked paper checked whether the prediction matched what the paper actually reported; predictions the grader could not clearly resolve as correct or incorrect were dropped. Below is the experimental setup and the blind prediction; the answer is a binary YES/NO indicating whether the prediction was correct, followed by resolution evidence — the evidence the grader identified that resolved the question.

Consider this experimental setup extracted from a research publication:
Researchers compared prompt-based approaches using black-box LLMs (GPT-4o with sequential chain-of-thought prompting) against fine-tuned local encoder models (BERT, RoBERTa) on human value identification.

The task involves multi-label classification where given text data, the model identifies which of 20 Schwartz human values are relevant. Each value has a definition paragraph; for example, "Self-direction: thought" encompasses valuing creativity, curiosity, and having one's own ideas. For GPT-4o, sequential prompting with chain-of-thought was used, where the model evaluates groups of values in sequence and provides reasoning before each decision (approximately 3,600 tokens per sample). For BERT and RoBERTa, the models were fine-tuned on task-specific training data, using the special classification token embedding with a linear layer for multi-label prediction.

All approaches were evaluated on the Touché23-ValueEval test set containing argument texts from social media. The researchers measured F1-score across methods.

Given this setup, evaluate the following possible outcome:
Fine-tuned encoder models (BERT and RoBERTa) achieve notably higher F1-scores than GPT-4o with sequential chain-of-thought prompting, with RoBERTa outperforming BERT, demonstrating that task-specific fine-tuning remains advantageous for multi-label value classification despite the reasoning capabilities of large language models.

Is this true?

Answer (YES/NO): NO